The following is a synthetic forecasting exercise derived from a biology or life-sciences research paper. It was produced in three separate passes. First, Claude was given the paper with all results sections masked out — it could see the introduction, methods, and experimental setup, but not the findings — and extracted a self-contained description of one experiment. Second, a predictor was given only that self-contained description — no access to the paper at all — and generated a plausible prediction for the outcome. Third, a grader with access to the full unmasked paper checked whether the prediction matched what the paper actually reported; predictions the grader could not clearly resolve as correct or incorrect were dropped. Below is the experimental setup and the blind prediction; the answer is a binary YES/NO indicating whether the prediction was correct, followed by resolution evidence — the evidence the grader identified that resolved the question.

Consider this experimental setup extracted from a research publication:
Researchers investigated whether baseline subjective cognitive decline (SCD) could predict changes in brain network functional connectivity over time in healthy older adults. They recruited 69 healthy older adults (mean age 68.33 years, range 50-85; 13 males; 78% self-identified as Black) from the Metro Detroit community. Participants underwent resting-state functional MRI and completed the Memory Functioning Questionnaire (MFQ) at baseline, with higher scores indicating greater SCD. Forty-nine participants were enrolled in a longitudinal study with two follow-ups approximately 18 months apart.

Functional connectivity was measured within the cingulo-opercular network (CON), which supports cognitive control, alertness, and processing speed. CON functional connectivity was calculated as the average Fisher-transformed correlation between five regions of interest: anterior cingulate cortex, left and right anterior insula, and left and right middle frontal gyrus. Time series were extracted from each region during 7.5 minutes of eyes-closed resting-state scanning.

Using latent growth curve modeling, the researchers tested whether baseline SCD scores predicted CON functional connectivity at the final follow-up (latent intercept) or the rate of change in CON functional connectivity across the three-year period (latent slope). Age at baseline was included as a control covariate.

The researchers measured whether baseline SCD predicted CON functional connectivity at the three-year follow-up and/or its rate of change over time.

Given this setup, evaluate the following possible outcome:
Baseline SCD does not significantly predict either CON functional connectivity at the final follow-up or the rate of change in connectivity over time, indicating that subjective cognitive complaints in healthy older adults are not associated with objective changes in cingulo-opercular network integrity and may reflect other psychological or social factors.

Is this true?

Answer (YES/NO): NO